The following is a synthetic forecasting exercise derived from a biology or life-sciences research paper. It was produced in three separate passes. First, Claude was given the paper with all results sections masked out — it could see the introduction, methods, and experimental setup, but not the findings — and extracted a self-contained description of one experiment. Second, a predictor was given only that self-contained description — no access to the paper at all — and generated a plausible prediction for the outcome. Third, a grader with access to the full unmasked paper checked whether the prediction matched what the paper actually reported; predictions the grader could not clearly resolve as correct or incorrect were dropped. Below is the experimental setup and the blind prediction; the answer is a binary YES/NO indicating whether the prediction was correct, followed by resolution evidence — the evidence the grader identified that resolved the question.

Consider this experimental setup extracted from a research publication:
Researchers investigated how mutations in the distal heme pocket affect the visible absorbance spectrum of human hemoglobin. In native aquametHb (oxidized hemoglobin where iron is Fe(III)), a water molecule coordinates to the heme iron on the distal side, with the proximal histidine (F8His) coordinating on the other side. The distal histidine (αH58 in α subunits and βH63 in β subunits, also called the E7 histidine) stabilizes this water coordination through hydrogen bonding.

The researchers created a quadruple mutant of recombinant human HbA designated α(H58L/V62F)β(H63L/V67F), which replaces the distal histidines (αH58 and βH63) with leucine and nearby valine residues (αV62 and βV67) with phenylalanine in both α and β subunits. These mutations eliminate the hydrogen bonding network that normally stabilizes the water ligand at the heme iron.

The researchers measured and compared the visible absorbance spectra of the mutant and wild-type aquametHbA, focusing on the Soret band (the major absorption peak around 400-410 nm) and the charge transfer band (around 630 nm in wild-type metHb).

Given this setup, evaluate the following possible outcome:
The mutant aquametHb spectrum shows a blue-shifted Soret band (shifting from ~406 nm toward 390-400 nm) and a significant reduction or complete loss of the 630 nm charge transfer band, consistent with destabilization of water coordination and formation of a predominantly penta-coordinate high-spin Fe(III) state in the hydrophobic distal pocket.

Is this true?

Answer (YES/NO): NO